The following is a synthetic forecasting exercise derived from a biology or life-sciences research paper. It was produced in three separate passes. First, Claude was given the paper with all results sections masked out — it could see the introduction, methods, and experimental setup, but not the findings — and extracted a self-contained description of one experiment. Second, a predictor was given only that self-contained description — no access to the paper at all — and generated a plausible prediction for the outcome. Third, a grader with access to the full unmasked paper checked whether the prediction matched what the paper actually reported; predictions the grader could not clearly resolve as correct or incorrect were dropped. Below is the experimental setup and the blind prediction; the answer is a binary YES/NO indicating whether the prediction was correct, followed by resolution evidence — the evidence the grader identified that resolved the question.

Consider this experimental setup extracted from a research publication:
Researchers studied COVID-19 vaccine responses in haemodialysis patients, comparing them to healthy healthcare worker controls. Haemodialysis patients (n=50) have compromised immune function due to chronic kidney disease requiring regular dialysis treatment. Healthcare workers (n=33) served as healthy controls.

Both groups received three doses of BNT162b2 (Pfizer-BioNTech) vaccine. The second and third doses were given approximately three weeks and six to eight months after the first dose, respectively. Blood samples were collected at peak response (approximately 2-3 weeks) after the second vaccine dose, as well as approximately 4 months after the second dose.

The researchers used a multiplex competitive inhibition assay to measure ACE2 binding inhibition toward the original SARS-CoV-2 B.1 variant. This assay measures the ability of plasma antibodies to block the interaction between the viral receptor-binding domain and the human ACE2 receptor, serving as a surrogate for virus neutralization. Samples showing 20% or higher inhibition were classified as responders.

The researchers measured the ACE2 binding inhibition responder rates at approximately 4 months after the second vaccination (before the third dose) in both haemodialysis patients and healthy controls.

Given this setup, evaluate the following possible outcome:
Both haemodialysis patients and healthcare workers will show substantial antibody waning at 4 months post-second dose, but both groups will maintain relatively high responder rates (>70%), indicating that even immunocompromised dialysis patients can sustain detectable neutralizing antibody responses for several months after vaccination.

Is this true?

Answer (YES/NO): NO